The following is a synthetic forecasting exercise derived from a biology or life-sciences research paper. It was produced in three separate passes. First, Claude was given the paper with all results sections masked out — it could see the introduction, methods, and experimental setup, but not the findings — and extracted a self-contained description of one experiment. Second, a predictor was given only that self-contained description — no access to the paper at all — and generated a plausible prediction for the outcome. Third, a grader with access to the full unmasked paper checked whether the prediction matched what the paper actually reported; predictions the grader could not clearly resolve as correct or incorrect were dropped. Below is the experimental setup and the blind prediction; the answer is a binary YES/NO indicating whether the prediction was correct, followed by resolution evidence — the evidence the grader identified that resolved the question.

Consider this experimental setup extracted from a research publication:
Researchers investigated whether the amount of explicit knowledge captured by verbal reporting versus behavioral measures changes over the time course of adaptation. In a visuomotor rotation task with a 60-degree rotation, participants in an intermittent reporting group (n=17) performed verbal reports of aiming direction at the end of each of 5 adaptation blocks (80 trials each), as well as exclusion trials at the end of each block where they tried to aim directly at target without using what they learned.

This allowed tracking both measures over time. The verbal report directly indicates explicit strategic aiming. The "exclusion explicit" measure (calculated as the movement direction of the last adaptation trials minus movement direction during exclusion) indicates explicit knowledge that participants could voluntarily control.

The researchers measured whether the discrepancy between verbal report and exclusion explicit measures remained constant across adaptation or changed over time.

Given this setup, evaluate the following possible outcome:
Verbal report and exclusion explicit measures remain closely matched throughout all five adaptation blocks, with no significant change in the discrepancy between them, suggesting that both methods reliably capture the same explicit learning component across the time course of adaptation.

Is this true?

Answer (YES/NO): NO